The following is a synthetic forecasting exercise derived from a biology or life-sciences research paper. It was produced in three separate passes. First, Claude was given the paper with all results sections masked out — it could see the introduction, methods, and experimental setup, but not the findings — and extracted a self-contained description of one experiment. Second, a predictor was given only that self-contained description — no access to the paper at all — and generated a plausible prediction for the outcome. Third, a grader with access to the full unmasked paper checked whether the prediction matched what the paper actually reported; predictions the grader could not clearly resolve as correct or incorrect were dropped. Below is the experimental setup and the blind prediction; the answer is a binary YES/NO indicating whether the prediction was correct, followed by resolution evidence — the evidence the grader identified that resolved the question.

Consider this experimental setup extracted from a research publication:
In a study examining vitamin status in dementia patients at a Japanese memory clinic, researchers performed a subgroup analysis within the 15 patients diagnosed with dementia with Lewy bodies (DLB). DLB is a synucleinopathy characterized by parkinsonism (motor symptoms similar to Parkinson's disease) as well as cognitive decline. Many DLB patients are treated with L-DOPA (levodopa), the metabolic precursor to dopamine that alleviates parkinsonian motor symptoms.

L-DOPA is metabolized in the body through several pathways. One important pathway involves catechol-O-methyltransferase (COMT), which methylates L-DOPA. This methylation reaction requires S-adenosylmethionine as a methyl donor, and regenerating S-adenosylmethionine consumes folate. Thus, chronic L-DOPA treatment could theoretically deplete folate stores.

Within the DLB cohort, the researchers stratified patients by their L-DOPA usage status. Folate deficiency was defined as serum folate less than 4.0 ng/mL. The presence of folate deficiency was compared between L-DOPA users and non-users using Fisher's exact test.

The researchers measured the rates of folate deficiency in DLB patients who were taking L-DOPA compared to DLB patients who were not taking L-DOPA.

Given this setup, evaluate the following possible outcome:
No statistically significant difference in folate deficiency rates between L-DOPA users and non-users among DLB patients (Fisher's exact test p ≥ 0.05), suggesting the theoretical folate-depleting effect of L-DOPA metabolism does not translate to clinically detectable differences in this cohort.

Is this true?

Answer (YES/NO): NO